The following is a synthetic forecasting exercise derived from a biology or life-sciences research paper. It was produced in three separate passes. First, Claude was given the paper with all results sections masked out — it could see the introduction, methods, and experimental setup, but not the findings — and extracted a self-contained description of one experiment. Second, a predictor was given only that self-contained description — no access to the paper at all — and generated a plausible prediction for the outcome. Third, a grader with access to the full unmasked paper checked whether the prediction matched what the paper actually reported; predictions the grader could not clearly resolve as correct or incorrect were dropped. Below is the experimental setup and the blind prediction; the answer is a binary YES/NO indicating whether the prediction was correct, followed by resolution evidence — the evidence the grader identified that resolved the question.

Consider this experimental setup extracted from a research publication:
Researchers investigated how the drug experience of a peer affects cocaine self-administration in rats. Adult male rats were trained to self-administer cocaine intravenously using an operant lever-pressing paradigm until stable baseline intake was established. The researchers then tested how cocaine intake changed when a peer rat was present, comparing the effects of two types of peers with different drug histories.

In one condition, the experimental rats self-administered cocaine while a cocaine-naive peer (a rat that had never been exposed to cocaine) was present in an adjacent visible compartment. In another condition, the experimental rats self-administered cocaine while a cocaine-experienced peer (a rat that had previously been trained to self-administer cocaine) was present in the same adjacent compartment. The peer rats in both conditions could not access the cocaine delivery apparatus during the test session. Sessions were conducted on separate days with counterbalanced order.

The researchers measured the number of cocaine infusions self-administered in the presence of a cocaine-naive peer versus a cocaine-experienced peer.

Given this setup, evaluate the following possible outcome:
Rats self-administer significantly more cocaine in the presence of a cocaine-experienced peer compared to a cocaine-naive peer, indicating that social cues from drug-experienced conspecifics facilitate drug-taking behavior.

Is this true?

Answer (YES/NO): YES